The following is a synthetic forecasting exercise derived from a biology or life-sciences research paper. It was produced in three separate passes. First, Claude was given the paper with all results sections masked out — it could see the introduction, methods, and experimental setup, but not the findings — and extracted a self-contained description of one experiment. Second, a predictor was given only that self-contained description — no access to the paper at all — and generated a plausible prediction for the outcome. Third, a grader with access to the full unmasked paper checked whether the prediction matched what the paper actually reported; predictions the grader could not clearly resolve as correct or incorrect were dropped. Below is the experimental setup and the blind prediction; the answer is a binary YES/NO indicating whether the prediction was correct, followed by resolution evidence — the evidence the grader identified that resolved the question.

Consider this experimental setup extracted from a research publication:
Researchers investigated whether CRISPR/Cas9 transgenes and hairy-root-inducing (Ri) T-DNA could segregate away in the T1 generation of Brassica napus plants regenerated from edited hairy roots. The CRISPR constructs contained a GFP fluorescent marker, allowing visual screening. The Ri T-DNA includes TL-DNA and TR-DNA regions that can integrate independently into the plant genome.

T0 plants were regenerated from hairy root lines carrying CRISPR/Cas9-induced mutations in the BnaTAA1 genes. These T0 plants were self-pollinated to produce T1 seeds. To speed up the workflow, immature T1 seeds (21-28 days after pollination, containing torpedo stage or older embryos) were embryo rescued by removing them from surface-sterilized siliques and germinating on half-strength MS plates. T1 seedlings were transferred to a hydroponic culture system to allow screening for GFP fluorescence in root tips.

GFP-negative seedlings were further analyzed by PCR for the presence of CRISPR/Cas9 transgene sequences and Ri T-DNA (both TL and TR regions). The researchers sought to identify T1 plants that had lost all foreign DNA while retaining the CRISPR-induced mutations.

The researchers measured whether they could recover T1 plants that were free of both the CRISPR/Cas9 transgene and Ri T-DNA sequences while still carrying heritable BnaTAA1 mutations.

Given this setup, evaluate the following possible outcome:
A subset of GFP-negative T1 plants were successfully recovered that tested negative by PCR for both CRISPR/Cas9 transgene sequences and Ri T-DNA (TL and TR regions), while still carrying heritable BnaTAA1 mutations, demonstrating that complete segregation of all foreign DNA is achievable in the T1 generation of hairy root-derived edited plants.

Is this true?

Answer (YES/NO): YES